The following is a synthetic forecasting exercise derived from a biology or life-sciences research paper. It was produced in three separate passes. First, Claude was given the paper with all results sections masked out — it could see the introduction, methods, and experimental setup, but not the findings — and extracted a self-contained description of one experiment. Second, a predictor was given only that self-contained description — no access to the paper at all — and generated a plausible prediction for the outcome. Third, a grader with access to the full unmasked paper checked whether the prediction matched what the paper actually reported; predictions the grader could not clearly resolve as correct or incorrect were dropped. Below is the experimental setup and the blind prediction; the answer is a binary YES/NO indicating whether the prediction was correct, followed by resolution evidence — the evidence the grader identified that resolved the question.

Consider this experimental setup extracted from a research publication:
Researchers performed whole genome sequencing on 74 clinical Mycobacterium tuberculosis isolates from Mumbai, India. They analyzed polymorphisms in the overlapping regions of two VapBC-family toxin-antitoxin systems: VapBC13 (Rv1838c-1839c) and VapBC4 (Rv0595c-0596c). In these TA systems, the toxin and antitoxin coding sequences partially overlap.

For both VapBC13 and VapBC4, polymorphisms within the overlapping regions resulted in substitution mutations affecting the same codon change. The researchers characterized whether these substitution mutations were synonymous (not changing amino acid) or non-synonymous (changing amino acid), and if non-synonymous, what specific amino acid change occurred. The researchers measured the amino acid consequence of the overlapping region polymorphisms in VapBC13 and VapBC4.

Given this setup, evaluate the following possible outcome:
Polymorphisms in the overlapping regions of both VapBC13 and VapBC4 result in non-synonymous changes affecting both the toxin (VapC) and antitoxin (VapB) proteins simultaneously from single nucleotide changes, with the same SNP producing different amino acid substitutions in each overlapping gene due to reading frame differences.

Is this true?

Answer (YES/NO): NO